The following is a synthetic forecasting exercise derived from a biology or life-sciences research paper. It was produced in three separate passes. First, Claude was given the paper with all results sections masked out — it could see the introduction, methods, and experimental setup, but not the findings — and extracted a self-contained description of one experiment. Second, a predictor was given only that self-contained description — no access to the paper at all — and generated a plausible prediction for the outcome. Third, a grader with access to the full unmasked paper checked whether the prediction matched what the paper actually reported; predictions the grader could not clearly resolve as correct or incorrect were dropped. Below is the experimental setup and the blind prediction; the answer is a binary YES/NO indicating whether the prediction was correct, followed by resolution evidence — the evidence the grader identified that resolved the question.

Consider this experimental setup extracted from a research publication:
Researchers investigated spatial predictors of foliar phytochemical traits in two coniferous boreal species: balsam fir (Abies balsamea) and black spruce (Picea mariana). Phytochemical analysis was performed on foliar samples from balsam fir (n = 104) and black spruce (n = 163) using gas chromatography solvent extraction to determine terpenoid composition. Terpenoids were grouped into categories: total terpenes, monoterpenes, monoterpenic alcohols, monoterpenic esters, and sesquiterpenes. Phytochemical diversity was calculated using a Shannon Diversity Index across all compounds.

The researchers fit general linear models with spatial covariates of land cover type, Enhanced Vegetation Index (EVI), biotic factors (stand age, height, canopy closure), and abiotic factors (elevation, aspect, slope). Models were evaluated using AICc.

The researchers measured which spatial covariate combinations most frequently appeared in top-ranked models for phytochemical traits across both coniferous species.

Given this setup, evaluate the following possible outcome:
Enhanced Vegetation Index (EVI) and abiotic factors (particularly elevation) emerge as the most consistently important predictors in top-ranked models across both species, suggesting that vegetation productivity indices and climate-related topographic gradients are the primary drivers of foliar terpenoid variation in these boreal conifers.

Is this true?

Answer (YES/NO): NO